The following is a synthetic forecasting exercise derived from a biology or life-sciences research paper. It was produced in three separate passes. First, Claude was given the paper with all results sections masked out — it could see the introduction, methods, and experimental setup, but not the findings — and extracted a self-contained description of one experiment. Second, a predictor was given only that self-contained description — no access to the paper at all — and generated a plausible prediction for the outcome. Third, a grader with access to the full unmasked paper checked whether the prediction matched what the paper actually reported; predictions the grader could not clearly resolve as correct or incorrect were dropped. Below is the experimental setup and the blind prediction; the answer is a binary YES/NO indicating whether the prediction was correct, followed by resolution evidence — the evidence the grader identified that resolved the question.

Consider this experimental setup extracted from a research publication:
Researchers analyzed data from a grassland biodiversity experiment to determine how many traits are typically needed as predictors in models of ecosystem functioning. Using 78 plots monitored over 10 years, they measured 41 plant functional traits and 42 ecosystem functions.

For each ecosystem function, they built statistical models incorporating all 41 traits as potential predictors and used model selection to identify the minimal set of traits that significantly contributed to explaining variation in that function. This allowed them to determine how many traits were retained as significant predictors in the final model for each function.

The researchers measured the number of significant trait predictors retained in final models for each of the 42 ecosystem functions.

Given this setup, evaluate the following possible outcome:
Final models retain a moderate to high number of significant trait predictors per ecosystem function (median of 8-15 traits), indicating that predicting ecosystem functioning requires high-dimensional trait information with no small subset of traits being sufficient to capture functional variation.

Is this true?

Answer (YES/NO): NO